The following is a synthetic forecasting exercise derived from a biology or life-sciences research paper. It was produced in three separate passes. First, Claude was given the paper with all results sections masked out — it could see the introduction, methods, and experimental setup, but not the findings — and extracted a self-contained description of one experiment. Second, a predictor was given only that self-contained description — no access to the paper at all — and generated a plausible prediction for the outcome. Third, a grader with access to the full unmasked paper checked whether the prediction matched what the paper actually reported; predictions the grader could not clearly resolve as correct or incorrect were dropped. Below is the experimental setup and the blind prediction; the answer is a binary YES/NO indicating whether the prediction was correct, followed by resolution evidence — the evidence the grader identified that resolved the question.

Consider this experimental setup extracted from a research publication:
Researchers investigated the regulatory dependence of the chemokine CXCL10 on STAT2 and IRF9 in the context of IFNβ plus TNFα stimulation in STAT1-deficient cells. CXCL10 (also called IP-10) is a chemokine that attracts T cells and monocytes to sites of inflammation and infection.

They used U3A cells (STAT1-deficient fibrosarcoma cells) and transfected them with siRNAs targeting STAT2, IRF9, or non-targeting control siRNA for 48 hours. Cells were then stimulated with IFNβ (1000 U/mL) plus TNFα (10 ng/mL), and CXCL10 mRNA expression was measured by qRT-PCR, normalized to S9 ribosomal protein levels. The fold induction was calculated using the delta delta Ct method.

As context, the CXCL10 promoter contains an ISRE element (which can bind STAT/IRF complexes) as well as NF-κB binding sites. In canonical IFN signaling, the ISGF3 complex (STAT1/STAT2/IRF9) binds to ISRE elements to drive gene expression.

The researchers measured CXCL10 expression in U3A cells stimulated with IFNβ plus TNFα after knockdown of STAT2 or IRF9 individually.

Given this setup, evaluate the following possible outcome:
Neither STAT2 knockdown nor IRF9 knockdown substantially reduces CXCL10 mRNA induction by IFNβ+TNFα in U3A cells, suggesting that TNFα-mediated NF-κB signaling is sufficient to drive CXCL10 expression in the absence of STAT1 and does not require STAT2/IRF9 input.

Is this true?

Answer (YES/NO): NO